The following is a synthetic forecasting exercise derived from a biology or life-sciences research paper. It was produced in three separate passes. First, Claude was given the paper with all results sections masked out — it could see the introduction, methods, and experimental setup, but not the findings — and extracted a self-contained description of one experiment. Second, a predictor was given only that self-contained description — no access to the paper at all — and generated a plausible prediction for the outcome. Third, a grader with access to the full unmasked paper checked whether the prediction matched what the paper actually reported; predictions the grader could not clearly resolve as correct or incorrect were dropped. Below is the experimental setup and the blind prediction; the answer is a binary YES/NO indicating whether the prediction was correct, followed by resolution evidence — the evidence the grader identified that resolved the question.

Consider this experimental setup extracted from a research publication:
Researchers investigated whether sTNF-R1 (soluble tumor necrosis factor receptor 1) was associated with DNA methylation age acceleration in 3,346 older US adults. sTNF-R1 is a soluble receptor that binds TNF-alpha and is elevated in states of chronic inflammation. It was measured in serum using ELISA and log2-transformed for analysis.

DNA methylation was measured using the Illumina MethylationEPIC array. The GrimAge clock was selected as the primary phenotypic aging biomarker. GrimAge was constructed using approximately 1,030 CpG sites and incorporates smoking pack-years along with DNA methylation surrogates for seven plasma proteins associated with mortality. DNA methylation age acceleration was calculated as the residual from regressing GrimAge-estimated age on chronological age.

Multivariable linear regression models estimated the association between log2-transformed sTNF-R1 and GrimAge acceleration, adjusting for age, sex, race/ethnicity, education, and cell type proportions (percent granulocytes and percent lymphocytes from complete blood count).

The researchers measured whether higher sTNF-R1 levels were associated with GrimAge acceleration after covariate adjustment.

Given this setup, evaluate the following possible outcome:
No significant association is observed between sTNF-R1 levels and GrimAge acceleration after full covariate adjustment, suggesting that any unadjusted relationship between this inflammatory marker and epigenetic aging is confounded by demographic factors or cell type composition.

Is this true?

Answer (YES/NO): NO